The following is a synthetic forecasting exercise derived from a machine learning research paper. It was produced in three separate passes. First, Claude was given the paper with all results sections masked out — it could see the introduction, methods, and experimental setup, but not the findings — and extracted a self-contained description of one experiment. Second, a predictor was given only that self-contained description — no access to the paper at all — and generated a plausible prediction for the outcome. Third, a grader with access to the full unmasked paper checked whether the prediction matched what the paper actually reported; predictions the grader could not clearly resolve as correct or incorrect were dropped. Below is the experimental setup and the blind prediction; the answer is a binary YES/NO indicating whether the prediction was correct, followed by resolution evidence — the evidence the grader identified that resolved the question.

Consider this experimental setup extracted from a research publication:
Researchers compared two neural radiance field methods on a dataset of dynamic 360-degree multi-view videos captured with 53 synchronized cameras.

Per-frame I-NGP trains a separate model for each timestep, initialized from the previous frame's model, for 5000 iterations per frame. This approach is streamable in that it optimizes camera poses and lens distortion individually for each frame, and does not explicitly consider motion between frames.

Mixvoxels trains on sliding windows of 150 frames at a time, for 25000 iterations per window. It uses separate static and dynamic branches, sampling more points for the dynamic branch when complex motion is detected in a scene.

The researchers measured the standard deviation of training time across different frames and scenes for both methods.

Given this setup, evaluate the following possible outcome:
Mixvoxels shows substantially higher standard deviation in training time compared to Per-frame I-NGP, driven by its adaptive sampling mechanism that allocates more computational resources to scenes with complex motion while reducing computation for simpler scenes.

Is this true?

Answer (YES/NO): YES